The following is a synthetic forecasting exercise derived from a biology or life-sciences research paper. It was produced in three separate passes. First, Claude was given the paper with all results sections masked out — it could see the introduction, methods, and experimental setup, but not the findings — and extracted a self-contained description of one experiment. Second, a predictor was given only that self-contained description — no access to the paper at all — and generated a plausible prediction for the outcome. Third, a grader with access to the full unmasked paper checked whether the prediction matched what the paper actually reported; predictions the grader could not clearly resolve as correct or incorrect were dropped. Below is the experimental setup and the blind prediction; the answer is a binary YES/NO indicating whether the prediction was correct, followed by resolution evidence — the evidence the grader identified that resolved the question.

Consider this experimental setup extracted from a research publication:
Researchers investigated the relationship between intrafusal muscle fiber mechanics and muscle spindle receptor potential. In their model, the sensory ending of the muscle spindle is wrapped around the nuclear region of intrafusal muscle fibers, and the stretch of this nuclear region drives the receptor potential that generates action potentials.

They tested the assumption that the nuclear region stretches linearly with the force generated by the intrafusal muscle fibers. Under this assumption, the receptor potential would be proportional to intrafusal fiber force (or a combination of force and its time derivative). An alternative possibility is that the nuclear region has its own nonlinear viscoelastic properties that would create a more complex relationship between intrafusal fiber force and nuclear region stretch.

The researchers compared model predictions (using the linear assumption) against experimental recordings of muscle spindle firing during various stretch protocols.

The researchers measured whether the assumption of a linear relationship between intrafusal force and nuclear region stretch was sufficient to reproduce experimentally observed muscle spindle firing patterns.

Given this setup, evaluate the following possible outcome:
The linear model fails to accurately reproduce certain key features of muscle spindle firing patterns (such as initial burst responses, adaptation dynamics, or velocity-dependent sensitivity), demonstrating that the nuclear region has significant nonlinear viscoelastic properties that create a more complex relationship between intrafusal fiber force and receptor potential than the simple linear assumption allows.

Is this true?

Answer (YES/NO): NO